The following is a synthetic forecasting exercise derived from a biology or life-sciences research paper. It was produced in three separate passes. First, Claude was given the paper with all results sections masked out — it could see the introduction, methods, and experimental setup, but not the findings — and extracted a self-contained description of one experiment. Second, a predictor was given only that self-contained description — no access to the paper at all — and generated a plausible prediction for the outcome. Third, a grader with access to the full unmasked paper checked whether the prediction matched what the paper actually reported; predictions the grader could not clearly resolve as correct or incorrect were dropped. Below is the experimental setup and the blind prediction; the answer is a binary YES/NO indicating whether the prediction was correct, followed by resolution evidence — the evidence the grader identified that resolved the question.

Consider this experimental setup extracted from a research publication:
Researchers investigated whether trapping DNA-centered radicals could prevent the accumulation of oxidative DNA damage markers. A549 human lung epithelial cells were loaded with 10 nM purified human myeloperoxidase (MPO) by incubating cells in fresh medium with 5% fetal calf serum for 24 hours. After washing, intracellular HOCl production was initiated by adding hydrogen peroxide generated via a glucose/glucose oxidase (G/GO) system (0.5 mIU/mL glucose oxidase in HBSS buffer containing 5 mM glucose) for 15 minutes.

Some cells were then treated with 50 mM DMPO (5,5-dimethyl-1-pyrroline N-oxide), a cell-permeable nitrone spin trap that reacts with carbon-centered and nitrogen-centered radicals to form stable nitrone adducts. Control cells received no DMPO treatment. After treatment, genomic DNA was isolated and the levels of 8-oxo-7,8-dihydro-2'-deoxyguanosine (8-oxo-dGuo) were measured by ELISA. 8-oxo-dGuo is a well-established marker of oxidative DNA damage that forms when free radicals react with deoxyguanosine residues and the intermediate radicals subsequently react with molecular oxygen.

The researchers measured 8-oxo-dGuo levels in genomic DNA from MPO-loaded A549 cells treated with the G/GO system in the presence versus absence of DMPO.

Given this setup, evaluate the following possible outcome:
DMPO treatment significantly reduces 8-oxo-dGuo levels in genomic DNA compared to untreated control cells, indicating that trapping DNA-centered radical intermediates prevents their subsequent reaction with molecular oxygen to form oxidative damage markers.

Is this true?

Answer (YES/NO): YES